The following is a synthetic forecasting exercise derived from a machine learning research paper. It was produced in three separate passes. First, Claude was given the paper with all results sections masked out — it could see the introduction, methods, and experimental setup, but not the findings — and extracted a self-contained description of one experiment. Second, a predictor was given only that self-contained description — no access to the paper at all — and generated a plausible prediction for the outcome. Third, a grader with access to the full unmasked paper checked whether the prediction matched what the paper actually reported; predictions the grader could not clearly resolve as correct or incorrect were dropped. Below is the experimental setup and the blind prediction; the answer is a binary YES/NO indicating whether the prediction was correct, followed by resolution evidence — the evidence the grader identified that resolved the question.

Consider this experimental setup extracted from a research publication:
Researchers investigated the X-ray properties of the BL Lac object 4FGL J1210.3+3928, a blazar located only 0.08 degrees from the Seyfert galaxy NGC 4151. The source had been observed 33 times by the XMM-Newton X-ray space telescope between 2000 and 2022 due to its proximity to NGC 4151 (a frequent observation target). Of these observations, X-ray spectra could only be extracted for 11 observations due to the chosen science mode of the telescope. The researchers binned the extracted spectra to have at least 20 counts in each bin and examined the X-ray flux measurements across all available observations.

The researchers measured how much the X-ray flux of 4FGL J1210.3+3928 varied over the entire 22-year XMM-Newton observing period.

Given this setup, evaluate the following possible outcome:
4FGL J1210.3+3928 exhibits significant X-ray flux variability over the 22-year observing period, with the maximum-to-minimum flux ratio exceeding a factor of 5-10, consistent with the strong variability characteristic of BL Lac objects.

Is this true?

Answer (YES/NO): NO